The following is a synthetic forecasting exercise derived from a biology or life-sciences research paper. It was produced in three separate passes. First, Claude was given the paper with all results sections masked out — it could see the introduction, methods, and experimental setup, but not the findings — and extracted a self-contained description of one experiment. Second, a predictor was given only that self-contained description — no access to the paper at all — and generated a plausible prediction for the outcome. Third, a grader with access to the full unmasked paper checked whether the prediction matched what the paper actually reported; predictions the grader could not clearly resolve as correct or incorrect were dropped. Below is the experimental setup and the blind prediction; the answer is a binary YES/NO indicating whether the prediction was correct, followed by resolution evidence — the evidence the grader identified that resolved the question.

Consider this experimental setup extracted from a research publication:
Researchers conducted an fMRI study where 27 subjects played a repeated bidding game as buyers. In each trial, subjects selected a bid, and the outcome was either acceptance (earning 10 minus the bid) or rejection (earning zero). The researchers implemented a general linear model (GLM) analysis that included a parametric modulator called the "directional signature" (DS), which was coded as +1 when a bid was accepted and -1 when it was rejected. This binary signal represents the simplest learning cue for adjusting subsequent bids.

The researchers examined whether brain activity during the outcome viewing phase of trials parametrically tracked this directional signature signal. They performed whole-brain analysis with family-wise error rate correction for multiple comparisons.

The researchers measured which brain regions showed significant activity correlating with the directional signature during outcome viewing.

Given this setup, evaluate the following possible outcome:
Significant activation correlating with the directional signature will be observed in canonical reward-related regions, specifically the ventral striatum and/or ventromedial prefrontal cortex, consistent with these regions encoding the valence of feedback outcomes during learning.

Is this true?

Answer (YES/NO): NO